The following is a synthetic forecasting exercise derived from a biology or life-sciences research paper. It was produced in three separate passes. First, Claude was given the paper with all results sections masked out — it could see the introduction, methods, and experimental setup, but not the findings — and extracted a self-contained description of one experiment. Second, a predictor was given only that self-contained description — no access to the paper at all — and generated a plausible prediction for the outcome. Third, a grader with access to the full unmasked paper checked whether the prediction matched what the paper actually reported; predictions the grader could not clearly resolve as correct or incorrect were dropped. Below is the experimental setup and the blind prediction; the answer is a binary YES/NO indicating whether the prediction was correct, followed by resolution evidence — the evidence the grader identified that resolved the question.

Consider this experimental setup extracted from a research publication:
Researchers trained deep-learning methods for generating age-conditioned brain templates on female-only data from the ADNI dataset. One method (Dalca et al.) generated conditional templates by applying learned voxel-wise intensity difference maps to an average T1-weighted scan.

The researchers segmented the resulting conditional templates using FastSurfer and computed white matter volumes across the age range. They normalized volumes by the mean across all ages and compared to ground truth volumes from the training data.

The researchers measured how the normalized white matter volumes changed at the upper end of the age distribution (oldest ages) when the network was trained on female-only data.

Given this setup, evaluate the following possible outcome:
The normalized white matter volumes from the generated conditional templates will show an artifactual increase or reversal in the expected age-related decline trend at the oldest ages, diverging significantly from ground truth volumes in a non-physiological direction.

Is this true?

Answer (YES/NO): YES